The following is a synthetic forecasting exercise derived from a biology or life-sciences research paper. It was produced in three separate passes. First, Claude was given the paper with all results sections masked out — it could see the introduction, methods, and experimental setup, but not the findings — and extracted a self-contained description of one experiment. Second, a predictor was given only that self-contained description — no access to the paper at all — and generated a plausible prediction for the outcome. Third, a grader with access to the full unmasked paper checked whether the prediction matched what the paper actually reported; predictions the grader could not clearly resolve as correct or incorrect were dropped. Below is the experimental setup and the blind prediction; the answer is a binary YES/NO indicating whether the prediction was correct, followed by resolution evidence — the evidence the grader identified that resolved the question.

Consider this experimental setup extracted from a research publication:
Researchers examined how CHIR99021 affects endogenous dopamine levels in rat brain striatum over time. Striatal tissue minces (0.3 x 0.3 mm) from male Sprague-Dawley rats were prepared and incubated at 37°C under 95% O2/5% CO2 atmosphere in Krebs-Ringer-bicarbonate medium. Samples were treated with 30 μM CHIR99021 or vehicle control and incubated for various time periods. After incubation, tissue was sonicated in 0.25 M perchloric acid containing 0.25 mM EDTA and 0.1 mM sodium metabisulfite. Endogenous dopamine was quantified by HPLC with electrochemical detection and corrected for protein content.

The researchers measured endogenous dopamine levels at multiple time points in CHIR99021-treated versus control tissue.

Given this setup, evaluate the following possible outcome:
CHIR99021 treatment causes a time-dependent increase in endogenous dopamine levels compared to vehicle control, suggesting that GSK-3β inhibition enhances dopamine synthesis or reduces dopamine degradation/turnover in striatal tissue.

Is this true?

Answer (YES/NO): NO